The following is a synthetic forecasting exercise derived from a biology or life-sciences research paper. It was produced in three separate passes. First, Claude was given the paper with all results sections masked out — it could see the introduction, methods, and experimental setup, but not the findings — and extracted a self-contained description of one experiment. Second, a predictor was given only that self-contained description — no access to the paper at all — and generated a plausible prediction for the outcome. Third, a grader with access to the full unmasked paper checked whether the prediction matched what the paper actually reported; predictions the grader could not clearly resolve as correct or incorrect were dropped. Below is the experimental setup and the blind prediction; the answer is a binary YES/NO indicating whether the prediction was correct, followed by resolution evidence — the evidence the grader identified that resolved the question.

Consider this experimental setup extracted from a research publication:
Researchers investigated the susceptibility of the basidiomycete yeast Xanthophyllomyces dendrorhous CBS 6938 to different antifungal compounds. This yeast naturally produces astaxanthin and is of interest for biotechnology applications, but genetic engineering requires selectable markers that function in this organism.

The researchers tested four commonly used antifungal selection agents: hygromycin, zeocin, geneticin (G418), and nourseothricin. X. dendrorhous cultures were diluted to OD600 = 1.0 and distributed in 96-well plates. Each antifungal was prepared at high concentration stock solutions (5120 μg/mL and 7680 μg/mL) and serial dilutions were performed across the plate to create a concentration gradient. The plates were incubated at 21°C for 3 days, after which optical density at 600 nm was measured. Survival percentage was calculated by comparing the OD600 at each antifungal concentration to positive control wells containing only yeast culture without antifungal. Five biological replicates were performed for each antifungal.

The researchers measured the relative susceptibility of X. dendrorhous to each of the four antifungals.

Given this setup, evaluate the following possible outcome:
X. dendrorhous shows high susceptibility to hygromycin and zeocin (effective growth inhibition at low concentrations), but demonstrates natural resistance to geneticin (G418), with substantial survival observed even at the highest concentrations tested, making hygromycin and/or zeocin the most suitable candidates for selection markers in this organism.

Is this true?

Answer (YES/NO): NO